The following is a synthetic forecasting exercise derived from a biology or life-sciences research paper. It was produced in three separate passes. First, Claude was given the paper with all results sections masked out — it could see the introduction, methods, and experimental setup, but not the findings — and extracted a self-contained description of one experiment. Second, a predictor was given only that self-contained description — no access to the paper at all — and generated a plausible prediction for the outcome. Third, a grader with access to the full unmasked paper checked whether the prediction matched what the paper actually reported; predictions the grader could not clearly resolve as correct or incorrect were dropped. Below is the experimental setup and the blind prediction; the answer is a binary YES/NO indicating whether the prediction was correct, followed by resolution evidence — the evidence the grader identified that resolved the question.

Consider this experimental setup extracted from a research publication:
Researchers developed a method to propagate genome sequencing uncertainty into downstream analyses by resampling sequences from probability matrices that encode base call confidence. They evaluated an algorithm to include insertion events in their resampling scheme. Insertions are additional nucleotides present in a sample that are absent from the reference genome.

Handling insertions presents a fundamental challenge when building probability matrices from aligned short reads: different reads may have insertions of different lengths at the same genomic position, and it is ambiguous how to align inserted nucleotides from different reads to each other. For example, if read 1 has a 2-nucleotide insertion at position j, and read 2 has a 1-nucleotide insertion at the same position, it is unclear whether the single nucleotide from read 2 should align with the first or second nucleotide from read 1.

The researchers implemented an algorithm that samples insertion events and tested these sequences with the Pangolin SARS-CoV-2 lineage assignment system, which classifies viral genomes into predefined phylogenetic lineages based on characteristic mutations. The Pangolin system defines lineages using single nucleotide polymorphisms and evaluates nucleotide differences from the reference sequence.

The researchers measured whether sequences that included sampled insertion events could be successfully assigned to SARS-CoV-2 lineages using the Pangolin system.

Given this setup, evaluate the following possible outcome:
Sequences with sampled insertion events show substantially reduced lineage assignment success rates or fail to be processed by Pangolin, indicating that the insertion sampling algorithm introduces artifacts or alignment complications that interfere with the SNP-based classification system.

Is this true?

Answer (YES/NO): YES